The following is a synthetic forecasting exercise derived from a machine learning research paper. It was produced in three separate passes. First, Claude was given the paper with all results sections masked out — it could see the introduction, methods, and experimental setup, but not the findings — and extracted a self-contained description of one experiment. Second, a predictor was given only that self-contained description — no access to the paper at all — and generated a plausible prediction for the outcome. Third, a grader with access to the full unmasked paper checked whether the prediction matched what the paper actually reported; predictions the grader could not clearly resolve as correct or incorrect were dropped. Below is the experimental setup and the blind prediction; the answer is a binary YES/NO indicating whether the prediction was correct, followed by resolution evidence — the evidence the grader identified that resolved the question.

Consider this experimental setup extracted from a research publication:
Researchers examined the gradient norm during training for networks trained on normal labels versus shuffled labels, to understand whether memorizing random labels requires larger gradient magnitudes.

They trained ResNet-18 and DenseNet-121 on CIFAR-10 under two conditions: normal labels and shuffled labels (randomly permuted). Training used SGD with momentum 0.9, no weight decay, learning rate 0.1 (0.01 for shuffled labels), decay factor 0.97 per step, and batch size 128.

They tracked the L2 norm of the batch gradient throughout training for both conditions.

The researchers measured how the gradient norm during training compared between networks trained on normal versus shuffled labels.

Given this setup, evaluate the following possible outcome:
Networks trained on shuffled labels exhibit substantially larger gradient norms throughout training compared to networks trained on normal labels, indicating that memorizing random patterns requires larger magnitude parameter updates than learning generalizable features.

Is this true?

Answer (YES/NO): NO